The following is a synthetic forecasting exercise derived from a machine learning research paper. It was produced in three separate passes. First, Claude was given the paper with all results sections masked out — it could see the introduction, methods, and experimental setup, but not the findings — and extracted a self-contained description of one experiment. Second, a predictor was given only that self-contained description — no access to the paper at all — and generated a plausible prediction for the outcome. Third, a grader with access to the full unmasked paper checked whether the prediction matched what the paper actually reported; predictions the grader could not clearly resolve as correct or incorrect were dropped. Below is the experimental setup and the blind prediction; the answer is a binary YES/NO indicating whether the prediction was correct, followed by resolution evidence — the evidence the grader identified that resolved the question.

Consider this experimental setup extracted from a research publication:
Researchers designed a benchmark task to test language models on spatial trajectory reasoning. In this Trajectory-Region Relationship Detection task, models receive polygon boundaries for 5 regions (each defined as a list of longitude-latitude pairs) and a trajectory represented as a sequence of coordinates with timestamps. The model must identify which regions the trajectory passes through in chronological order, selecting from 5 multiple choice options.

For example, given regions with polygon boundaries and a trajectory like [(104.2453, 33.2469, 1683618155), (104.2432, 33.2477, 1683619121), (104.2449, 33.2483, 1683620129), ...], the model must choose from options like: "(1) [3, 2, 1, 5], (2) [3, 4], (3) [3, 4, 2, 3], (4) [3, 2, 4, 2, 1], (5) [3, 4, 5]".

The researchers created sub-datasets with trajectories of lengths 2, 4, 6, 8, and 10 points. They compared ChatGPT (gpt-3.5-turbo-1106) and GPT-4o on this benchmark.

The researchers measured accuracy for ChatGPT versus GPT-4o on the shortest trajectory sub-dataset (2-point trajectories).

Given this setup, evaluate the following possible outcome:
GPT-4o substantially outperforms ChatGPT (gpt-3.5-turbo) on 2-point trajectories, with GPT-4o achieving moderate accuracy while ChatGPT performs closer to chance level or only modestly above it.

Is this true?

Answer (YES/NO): NO